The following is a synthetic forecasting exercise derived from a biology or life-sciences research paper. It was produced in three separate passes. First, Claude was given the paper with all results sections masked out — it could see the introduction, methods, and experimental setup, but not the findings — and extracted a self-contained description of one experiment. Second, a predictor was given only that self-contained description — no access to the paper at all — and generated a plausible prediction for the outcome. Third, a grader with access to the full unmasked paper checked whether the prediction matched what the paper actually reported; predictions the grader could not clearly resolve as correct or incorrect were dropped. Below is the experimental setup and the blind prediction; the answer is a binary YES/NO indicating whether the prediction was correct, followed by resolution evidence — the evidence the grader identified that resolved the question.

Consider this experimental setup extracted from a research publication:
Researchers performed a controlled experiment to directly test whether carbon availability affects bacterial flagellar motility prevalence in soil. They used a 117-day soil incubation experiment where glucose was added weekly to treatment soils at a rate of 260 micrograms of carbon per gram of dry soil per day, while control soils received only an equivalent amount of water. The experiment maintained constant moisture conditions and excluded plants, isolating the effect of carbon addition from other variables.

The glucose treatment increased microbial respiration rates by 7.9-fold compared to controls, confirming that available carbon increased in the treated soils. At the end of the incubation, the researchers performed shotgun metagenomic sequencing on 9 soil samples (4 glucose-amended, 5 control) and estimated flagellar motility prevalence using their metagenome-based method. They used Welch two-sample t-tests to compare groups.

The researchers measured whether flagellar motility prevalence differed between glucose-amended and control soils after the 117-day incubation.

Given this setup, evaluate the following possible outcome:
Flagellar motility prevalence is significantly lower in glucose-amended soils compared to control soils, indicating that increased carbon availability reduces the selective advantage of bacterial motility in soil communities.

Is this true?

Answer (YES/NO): NO